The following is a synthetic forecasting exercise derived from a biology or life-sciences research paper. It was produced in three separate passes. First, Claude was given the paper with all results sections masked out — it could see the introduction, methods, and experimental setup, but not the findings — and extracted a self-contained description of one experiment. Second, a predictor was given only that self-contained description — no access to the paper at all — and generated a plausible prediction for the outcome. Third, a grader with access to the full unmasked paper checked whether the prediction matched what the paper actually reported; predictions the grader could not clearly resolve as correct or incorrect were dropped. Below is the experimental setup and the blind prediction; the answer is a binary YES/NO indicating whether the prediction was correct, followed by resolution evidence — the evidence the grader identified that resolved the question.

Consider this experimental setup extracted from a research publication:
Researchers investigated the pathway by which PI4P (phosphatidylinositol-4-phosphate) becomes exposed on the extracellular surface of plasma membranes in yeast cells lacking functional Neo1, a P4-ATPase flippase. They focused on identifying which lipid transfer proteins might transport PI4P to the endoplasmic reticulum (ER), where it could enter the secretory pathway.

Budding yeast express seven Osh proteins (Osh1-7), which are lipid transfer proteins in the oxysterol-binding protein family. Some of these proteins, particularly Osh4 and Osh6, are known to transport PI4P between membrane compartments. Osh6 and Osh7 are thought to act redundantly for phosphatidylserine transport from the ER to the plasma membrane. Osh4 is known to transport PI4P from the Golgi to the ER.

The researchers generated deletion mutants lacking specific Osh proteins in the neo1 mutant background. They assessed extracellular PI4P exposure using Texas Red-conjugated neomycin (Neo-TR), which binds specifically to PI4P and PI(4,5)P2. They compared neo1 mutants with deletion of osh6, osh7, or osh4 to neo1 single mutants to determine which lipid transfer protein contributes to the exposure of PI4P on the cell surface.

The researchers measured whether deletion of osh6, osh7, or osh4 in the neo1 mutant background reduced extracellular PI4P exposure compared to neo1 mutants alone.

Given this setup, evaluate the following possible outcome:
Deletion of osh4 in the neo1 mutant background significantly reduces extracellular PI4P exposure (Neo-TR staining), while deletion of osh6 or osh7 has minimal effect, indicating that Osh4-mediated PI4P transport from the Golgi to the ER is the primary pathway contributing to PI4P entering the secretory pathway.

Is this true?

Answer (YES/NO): NO